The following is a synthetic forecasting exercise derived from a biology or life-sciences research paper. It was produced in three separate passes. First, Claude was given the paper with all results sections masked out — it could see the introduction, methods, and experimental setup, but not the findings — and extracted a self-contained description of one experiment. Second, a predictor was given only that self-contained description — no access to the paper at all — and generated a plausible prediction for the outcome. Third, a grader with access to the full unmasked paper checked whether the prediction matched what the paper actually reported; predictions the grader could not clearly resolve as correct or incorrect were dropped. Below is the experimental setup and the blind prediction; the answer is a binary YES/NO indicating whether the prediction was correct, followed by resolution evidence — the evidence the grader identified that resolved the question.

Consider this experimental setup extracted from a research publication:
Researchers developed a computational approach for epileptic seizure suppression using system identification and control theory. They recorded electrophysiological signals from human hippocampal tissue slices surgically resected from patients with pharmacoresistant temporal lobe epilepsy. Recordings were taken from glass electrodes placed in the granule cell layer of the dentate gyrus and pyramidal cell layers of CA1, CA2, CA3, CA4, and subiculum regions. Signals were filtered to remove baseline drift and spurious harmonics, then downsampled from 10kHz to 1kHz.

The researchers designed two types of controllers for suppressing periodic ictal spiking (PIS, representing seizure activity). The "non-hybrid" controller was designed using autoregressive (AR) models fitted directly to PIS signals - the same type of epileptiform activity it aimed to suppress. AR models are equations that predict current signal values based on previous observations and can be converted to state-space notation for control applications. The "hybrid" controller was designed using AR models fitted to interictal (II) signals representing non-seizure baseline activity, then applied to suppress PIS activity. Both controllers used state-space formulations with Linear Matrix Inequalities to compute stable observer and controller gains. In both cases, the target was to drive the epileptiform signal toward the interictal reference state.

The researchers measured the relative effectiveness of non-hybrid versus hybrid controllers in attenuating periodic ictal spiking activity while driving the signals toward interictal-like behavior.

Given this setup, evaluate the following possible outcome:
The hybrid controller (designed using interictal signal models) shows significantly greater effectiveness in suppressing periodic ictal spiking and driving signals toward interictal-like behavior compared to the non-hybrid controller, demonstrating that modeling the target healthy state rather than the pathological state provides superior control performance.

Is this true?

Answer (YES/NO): NO